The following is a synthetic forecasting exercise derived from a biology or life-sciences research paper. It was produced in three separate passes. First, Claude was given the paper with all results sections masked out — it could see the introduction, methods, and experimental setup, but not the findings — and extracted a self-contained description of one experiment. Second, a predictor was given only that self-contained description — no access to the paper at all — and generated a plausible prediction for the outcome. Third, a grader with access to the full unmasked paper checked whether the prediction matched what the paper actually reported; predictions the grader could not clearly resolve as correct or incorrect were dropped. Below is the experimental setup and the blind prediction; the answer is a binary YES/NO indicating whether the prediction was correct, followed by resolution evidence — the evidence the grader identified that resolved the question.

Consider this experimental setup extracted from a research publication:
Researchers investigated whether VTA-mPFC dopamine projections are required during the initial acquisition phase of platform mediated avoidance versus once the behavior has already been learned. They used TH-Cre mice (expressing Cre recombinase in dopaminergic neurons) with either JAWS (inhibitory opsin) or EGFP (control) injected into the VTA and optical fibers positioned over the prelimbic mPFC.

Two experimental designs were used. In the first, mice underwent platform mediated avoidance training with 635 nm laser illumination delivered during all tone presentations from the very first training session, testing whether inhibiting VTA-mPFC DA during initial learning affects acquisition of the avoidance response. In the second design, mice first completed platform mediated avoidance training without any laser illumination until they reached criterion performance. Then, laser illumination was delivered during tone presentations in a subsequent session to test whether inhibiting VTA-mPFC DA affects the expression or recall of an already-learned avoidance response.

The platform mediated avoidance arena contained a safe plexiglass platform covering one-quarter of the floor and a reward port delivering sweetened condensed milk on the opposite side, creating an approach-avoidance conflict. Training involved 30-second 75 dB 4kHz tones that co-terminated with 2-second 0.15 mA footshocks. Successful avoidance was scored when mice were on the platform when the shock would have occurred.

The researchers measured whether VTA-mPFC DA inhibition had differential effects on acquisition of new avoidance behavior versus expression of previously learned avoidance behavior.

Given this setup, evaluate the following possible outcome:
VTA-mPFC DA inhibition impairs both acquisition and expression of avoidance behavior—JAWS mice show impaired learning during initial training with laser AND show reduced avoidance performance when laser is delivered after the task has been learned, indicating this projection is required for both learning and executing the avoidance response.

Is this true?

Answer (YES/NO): NO